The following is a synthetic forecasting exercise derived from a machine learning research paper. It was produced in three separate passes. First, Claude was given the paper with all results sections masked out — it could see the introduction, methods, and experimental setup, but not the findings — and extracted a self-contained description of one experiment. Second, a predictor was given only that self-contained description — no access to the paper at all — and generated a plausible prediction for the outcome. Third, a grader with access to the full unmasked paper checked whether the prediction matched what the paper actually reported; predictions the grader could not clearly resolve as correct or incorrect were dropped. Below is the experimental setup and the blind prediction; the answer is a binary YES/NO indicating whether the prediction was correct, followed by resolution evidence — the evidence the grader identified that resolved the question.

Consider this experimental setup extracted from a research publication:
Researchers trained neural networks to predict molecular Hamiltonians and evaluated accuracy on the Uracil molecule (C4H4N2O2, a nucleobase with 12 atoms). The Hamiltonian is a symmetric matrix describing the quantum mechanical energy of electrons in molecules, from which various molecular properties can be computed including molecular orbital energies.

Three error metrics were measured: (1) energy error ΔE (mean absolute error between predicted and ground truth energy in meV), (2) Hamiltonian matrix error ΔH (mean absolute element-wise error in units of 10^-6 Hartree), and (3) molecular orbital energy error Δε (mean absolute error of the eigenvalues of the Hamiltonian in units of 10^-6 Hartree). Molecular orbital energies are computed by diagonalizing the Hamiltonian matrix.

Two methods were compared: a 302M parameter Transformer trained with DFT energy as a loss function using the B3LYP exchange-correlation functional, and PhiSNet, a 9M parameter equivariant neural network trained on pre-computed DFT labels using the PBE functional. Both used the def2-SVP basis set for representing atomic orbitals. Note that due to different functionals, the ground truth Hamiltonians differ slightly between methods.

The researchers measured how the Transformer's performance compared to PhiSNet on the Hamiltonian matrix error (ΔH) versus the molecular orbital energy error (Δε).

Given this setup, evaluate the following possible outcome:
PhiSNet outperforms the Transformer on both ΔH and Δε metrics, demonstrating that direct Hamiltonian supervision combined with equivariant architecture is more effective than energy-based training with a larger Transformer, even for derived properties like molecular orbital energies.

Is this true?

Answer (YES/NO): NO